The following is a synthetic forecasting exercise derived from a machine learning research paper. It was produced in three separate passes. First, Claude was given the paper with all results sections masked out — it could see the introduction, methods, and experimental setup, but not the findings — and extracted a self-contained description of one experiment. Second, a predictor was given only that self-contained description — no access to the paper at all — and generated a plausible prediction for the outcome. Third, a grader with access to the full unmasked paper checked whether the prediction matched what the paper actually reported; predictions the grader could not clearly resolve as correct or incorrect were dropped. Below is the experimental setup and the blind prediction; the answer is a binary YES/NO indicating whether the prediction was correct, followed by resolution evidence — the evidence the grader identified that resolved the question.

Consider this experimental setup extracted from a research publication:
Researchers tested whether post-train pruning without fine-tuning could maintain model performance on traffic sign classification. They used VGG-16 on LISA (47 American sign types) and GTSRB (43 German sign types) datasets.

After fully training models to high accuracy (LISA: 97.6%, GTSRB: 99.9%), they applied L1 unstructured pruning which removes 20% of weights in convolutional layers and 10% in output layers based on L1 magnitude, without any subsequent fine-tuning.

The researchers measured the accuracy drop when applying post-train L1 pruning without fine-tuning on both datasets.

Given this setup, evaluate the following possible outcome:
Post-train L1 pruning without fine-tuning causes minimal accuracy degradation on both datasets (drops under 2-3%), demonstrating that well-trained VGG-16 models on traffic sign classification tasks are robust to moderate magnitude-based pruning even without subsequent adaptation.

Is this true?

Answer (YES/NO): YES